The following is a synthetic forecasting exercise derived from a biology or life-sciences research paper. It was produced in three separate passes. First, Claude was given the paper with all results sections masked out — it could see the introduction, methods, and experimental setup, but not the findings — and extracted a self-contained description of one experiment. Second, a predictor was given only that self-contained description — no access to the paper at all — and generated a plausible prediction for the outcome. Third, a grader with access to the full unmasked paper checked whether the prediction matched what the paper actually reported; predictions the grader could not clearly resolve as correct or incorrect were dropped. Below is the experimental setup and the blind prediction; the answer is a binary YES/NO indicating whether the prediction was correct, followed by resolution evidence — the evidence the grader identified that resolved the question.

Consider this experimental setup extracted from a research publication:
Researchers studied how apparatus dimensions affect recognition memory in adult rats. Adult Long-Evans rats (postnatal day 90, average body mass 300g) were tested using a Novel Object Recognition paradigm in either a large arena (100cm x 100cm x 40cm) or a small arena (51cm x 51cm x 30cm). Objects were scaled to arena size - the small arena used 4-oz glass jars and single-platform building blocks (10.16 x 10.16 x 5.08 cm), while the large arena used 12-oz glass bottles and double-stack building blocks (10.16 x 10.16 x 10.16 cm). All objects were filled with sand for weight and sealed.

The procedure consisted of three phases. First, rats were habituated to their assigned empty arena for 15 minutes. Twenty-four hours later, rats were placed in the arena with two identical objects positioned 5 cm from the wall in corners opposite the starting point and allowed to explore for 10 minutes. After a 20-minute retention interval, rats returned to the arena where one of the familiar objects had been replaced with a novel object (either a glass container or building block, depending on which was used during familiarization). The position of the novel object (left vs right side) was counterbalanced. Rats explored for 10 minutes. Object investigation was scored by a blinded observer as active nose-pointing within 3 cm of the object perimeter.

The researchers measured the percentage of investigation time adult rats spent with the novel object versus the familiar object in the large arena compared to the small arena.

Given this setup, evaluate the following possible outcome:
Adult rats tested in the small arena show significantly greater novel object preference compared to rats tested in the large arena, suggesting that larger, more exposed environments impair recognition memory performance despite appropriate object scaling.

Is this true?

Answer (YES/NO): NO